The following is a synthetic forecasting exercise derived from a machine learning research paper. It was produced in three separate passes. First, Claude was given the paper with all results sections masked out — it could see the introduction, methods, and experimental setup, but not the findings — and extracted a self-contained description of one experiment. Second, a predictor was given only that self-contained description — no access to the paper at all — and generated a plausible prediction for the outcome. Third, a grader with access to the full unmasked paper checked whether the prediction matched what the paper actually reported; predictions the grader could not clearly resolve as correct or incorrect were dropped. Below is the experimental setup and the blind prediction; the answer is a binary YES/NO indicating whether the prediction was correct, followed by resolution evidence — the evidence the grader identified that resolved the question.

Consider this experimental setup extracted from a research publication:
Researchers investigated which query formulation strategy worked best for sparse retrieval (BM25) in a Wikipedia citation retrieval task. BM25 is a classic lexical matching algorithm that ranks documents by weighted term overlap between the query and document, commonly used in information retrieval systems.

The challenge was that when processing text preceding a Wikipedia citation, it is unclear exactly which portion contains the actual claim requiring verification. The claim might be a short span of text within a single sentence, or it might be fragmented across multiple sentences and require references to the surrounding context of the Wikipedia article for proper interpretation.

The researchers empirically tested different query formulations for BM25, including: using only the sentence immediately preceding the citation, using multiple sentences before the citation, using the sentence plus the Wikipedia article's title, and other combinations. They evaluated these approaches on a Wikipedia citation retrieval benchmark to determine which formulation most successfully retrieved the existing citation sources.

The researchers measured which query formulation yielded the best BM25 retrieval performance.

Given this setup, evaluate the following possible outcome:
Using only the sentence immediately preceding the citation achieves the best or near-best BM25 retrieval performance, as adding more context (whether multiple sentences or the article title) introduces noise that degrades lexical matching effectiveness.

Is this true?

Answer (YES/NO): NO